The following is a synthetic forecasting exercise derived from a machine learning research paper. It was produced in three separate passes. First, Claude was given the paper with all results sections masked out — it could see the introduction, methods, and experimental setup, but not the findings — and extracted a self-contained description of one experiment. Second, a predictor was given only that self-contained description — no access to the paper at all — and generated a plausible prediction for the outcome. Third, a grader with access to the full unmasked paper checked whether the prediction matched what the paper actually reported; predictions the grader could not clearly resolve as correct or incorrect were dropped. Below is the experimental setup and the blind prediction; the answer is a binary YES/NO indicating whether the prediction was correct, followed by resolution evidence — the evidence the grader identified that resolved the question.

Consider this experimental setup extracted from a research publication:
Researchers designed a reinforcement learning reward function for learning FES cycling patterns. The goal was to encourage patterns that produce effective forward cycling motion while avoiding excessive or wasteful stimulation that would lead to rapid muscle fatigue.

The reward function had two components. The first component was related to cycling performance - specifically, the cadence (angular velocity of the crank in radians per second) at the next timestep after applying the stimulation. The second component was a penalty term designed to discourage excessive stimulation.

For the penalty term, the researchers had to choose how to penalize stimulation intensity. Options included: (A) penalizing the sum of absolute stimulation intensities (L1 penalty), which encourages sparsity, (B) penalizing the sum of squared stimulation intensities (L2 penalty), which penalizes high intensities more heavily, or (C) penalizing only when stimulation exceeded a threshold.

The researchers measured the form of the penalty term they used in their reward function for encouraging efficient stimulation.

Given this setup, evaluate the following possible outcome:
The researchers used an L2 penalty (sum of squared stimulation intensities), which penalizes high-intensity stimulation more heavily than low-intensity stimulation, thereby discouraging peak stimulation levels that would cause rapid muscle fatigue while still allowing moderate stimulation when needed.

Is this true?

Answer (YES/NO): YES